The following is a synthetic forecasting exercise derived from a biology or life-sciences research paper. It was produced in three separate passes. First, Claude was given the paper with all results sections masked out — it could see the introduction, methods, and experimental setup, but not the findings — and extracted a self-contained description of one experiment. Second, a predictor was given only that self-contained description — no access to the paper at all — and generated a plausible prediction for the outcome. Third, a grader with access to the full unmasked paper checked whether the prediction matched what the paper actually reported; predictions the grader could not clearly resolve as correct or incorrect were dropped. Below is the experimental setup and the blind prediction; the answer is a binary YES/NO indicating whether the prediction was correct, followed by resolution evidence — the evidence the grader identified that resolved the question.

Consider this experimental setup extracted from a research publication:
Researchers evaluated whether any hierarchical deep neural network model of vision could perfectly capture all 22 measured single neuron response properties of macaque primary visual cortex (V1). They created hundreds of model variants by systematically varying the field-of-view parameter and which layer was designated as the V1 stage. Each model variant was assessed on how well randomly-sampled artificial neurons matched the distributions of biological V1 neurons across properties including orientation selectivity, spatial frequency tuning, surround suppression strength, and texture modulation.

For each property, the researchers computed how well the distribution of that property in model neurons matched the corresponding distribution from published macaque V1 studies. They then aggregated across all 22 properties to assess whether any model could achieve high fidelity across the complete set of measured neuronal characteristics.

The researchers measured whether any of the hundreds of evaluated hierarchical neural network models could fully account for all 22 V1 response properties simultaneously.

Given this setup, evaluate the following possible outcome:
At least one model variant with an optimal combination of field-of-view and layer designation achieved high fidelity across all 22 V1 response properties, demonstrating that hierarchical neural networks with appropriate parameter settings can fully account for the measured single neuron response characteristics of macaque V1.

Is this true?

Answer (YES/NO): NO